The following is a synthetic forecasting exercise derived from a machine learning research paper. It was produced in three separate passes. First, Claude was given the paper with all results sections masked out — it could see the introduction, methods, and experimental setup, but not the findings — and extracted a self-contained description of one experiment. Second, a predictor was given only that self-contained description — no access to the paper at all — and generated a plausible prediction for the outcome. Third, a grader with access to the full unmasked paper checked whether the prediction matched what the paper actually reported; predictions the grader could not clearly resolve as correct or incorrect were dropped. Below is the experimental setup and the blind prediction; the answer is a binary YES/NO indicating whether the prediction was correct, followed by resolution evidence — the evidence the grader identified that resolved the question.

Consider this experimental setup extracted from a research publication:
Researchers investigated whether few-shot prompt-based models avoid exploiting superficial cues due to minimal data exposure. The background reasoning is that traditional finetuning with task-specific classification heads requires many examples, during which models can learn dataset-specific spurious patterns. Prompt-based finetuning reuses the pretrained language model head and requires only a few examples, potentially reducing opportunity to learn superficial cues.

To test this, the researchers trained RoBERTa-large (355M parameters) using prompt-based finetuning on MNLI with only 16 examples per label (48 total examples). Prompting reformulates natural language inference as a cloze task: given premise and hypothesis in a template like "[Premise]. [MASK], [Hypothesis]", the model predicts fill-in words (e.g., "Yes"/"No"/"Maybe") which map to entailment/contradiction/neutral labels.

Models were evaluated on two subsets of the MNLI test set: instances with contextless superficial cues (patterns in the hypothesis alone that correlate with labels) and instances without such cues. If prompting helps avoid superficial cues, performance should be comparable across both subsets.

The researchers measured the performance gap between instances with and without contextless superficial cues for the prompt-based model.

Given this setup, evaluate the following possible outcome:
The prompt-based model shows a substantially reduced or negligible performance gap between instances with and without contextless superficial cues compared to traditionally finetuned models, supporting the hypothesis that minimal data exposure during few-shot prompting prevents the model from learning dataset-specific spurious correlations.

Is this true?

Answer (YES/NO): NO